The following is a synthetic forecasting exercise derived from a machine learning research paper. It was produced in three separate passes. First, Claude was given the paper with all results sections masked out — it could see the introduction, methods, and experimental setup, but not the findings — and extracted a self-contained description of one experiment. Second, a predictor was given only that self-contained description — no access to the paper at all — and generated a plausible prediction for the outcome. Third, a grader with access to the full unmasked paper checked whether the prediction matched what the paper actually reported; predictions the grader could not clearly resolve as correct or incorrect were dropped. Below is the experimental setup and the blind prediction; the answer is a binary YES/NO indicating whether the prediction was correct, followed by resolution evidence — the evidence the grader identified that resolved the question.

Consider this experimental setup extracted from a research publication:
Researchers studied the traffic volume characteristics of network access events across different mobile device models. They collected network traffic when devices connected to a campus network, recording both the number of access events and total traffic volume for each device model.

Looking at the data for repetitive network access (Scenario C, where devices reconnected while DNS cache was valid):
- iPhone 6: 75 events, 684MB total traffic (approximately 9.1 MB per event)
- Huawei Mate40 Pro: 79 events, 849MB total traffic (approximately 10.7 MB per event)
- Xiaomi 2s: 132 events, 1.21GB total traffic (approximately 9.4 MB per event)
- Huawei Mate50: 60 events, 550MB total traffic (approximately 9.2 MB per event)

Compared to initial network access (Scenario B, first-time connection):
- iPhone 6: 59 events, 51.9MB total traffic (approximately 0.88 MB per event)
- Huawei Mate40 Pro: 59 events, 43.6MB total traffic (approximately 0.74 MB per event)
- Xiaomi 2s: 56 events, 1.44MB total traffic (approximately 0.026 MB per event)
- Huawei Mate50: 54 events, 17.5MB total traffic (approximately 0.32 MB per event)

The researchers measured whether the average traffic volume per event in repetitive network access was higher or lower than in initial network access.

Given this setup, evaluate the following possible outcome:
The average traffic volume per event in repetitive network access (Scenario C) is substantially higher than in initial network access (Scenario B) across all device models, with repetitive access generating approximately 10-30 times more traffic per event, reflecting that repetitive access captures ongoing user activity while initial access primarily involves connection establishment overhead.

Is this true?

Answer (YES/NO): NO